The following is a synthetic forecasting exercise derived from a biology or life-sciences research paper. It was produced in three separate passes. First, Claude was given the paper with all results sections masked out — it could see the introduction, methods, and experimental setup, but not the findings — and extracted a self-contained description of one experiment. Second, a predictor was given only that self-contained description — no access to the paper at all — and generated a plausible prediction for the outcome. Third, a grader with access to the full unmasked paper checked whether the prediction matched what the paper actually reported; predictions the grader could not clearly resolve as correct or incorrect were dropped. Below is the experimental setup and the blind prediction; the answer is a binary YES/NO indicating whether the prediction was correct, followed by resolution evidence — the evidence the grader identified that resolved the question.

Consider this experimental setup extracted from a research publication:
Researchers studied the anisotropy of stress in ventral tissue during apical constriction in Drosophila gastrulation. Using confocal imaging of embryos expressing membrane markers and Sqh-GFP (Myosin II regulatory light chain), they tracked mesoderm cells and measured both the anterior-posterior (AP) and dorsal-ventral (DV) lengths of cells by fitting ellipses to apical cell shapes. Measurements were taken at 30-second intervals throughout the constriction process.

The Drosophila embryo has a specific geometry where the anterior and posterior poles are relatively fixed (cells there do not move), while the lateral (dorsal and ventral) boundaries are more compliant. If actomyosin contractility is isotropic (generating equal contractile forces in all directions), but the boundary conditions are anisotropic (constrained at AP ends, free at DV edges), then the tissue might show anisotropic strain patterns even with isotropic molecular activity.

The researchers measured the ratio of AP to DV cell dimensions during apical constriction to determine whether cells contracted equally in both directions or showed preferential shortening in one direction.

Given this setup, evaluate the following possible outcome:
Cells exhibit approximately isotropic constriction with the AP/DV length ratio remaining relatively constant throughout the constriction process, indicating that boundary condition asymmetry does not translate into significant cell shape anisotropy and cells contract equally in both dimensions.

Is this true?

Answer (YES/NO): NO